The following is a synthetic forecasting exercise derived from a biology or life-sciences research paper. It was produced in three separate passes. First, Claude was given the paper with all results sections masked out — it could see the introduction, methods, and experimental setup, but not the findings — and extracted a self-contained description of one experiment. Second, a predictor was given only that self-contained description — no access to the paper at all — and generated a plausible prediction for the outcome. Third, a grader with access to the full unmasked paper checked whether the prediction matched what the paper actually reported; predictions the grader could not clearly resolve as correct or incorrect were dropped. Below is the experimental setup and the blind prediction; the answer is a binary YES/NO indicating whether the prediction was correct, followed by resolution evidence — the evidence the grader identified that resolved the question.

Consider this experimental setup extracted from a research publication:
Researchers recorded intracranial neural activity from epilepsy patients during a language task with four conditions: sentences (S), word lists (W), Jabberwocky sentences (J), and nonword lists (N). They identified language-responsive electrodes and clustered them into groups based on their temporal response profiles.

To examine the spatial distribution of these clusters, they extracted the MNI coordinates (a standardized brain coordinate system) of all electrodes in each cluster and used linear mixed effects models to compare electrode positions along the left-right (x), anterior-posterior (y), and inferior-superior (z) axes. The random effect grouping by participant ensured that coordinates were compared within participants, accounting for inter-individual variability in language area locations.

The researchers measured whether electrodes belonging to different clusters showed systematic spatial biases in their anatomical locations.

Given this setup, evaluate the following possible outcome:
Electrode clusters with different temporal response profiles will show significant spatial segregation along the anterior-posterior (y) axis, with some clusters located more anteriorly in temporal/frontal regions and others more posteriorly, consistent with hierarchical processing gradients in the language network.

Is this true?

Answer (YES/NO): NO